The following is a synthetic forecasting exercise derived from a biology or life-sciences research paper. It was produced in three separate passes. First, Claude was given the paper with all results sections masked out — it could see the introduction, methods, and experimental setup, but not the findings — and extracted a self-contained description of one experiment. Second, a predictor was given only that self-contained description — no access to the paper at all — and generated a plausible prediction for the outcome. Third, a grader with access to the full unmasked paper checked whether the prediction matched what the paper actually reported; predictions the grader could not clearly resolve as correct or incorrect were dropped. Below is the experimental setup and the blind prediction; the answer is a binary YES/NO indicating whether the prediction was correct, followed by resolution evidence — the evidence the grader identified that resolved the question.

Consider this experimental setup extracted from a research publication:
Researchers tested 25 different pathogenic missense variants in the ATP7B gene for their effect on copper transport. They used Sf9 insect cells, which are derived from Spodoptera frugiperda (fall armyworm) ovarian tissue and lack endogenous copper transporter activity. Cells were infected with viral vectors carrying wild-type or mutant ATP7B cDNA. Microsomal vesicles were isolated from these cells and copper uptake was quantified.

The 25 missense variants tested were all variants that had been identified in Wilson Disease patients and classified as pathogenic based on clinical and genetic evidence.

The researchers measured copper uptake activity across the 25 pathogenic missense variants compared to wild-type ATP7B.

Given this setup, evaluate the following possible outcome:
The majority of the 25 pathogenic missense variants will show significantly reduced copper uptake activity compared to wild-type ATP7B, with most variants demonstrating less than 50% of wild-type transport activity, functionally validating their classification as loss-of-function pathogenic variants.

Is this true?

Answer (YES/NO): YES